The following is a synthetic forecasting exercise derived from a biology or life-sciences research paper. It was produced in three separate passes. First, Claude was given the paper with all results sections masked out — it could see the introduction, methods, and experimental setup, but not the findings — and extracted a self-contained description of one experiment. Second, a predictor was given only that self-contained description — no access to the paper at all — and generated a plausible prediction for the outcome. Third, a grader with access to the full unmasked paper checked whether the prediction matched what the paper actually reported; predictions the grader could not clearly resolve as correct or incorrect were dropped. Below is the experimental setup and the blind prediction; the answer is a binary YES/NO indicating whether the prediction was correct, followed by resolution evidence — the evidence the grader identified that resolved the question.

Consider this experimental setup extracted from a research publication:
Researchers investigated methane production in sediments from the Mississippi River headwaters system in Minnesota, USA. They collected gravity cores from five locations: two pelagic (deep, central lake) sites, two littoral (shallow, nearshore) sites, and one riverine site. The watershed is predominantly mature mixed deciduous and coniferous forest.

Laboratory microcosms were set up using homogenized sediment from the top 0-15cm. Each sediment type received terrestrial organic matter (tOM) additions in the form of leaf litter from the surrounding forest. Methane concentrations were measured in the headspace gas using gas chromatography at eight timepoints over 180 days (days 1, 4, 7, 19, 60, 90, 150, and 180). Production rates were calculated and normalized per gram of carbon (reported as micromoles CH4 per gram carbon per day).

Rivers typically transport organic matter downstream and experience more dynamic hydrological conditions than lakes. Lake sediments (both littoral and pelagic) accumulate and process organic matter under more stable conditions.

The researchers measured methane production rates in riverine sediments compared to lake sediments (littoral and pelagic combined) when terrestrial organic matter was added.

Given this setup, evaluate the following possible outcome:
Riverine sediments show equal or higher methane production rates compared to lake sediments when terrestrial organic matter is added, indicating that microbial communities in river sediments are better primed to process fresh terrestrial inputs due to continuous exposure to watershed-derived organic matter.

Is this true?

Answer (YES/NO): NO